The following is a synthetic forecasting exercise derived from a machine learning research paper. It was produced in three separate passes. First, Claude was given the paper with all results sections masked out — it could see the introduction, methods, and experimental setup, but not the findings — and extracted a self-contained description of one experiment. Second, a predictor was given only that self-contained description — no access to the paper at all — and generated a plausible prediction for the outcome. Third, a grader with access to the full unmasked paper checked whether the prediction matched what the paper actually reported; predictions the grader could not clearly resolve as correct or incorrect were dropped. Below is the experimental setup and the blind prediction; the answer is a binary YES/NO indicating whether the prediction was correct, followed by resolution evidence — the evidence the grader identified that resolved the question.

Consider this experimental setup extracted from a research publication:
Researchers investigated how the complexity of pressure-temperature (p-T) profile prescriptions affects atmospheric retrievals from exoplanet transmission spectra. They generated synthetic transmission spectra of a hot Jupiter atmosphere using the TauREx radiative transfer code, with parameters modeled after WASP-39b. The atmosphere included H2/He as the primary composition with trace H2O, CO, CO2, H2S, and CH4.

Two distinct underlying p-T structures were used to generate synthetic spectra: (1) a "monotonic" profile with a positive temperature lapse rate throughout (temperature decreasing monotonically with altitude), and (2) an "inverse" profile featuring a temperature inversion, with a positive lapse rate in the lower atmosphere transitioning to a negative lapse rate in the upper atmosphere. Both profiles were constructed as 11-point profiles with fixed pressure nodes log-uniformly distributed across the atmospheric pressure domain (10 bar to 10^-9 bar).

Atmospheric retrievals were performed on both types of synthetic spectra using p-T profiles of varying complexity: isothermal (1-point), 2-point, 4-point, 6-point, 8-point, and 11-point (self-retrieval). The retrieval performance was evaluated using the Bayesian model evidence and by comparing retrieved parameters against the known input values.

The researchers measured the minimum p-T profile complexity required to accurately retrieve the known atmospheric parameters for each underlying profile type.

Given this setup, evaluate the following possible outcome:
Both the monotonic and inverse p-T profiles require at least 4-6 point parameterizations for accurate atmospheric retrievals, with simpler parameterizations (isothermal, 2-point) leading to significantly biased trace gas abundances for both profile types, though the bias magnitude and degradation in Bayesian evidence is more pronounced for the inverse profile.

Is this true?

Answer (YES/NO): NO